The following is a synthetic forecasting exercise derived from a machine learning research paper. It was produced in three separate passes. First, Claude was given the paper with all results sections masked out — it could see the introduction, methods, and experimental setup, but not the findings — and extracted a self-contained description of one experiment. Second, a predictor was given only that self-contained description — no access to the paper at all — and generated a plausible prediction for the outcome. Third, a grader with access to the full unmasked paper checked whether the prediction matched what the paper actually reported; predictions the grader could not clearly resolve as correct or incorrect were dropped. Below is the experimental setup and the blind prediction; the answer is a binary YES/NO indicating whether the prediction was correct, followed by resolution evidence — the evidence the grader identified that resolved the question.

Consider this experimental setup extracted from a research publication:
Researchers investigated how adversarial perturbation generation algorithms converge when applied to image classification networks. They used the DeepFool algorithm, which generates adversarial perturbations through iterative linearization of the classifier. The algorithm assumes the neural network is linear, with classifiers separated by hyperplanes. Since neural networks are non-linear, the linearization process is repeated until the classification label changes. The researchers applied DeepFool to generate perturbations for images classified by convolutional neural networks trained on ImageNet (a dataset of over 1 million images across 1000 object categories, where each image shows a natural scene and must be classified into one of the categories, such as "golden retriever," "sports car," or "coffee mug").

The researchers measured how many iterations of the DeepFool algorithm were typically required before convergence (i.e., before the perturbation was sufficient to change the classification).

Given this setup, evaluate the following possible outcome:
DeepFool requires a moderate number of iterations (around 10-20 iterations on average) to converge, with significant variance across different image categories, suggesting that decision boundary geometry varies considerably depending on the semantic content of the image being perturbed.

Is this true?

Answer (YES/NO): NO